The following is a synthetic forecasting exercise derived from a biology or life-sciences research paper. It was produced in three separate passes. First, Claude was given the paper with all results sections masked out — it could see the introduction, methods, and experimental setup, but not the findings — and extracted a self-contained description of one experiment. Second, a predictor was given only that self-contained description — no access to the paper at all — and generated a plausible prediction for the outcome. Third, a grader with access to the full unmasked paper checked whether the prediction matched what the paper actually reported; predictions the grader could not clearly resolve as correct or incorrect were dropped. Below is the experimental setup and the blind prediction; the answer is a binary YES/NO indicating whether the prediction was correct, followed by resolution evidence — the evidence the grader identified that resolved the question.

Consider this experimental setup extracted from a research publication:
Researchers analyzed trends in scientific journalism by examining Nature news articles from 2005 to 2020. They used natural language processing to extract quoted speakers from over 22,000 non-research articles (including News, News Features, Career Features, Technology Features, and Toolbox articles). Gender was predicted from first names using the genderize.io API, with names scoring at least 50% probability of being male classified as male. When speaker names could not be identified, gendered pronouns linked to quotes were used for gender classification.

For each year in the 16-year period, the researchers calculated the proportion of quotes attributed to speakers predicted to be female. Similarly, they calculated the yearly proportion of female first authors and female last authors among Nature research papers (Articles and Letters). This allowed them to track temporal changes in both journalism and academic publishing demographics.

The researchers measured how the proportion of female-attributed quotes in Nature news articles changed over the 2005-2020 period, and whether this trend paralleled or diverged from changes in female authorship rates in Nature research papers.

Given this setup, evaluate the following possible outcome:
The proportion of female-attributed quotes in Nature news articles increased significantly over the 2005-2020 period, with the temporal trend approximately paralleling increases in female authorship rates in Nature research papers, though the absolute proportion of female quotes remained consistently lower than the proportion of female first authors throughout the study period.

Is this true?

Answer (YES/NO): NO